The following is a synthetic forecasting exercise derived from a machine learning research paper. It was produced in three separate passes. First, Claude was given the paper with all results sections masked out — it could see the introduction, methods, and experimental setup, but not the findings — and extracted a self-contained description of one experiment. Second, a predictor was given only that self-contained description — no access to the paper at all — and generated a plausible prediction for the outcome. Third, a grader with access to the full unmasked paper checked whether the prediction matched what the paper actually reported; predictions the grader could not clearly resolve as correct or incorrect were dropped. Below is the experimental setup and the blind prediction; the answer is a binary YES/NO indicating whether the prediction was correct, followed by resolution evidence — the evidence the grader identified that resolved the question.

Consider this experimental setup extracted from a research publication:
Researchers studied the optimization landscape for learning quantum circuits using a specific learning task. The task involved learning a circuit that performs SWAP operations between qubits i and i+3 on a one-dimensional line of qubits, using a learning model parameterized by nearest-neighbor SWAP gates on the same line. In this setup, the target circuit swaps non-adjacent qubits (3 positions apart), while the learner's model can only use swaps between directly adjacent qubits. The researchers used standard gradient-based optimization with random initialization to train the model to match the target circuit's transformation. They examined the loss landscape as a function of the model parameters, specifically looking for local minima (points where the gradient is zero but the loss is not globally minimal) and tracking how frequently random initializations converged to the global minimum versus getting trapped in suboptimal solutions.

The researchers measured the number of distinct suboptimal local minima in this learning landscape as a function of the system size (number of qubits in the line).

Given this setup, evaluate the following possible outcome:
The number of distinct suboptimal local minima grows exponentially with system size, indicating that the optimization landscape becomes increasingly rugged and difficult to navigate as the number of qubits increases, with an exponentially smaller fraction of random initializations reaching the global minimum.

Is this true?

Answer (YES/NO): YES